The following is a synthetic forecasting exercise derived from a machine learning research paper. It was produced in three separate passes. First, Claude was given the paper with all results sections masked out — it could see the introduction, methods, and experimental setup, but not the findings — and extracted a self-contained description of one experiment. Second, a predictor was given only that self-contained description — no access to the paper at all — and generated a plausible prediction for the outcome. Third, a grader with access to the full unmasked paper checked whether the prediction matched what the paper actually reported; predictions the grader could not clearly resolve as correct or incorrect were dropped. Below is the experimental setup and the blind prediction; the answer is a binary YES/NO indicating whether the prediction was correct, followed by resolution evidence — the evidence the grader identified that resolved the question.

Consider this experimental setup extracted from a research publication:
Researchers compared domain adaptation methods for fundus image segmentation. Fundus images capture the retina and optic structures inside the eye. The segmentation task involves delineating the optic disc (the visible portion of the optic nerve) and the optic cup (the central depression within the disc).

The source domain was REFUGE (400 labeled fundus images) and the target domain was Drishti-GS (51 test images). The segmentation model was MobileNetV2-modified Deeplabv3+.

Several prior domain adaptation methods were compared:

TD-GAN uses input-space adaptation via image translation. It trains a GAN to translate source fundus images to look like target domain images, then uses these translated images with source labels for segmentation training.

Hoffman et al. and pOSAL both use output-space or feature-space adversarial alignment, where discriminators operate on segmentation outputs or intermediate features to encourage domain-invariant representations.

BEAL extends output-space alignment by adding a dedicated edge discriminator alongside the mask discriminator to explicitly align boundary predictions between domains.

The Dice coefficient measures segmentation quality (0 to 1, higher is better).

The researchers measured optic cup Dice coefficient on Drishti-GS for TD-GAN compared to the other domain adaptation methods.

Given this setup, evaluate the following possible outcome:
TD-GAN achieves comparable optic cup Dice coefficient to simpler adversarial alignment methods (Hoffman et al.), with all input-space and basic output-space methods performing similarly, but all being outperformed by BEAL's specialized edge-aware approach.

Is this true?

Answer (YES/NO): NO